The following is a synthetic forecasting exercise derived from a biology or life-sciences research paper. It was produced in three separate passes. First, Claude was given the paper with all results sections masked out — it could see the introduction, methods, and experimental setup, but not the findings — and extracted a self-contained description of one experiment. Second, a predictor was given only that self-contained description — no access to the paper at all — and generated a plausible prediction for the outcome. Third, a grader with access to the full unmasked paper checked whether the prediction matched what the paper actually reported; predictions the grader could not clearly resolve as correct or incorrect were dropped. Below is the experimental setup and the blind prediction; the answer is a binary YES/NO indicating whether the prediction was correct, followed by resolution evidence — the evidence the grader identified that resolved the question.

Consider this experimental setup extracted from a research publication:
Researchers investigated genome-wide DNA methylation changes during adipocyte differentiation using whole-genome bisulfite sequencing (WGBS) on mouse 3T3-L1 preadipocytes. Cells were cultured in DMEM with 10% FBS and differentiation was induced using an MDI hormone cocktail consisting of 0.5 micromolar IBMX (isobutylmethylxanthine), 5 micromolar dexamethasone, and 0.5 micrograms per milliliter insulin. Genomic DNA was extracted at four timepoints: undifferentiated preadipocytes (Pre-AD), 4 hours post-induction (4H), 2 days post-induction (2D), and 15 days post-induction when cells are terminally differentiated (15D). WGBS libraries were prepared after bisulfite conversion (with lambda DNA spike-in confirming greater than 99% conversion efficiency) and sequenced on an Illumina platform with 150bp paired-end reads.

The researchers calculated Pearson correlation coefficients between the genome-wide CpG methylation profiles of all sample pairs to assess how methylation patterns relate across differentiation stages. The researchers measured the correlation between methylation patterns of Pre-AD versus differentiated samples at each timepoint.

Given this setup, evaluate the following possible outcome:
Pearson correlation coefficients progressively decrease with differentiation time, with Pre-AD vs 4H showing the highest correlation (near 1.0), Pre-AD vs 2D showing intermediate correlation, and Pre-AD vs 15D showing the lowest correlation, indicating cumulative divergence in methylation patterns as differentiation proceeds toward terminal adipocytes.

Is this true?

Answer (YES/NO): NO